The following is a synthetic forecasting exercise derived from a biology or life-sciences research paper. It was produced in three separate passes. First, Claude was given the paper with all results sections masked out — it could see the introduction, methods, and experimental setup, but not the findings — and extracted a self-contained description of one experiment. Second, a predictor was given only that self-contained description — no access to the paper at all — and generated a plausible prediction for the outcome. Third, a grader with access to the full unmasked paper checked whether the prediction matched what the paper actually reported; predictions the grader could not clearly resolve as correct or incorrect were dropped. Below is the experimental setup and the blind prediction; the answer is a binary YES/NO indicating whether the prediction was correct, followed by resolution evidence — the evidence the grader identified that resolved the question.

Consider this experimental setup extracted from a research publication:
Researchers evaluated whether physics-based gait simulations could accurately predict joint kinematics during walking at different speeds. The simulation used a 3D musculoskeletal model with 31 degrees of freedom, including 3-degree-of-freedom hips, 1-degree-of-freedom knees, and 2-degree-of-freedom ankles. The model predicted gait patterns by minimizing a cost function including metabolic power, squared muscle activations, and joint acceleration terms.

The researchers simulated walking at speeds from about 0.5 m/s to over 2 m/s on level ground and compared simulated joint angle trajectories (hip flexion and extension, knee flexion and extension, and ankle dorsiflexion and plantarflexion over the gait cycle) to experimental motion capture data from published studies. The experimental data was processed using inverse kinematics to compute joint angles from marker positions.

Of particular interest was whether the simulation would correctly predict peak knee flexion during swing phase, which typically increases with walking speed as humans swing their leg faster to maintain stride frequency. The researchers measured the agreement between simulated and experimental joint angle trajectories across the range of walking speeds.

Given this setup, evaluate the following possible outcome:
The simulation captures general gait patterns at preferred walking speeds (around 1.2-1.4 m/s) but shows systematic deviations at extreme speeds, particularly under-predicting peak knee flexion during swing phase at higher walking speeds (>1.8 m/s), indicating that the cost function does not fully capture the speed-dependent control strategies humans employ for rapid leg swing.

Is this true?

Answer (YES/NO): NO